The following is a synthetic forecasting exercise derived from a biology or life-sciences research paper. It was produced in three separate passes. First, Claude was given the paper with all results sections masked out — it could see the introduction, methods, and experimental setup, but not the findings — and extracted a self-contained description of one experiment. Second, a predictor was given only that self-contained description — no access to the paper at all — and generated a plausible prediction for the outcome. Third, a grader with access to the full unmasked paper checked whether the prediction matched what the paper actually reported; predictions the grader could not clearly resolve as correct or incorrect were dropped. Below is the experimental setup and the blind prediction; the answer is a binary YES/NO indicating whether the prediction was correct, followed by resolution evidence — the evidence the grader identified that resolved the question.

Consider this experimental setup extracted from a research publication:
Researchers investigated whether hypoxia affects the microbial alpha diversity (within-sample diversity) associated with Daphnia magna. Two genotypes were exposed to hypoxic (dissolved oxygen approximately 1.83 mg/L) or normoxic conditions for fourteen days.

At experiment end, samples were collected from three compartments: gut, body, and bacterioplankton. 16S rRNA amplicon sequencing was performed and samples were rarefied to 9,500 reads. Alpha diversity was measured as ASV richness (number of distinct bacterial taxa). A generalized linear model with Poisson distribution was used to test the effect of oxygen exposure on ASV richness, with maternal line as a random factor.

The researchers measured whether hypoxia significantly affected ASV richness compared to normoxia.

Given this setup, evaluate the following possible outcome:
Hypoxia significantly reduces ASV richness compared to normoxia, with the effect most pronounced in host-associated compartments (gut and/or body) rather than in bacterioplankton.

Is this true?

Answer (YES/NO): NO